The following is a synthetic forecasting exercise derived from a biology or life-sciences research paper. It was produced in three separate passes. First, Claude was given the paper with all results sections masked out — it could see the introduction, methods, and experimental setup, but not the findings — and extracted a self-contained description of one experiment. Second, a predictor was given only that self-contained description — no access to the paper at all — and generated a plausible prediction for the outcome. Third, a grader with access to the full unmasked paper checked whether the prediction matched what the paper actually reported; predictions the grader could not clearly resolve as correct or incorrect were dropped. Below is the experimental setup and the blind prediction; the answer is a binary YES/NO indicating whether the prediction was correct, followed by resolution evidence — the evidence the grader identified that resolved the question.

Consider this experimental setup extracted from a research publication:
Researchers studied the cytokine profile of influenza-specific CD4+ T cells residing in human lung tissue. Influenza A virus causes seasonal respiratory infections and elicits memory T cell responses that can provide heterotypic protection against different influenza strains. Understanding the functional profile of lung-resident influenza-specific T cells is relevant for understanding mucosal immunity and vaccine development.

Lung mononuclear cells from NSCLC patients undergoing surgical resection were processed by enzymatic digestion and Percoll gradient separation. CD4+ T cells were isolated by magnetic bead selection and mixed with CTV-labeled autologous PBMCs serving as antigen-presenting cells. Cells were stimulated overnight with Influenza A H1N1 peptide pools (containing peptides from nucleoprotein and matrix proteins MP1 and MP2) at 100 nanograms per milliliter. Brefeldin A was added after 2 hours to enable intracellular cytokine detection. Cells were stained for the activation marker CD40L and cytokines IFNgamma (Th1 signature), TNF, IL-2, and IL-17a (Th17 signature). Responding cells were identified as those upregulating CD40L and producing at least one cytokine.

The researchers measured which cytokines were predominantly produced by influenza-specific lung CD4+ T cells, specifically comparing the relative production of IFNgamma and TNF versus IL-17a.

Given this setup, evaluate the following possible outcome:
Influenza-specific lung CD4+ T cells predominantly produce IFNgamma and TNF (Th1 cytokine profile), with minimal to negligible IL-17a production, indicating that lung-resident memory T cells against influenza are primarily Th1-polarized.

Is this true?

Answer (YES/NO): YES